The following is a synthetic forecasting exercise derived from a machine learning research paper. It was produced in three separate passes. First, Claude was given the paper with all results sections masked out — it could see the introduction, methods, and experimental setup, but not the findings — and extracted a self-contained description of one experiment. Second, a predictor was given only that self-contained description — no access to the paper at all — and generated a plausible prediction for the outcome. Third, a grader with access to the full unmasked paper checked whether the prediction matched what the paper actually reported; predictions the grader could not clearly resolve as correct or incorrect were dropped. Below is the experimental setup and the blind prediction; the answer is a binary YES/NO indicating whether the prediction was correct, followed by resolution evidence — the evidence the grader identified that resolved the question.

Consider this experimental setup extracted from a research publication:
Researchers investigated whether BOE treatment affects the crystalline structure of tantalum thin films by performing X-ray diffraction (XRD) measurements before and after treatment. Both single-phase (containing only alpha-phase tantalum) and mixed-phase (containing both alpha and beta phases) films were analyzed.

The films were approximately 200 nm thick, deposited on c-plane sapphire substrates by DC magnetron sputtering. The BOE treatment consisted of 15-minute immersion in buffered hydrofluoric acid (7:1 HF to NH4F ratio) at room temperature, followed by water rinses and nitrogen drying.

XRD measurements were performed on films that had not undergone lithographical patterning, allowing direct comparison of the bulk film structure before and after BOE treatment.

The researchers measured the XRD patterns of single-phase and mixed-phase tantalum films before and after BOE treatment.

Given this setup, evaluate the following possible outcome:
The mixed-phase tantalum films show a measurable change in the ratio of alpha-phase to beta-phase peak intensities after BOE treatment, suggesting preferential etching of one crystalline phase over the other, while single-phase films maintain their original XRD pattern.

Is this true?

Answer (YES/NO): NO